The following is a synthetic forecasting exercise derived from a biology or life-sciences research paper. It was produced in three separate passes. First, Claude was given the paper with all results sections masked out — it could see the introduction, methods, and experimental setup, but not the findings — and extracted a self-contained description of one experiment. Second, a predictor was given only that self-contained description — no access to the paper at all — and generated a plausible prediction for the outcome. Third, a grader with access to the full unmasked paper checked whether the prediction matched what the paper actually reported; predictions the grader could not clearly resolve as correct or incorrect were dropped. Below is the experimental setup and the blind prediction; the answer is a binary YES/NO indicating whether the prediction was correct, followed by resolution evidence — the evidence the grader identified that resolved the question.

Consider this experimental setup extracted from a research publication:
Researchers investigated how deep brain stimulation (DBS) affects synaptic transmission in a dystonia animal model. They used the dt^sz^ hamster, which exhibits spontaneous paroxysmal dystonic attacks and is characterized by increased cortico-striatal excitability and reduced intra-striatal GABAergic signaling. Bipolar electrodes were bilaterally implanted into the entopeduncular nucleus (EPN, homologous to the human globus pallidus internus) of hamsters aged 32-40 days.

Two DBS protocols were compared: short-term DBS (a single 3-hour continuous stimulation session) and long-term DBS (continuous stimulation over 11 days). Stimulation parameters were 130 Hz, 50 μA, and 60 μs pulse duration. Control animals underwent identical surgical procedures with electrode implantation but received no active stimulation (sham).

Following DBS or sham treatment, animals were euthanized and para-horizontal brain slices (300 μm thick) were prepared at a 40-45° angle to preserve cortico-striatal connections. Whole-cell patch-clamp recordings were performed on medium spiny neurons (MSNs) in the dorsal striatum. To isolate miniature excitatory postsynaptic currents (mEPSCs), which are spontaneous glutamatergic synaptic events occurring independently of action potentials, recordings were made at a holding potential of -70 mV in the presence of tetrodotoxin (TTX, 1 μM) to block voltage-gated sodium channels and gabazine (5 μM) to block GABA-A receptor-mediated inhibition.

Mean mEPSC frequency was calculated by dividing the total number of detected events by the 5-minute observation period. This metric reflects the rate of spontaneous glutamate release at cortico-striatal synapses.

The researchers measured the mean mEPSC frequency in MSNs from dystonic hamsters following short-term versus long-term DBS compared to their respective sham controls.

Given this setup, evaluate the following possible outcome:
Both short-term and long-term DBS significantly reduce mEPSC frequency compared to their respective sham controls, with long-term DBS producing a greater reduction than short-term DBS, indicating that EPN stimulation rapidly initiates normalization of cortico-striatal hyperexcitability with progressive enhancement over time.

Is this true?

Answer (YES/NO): NO